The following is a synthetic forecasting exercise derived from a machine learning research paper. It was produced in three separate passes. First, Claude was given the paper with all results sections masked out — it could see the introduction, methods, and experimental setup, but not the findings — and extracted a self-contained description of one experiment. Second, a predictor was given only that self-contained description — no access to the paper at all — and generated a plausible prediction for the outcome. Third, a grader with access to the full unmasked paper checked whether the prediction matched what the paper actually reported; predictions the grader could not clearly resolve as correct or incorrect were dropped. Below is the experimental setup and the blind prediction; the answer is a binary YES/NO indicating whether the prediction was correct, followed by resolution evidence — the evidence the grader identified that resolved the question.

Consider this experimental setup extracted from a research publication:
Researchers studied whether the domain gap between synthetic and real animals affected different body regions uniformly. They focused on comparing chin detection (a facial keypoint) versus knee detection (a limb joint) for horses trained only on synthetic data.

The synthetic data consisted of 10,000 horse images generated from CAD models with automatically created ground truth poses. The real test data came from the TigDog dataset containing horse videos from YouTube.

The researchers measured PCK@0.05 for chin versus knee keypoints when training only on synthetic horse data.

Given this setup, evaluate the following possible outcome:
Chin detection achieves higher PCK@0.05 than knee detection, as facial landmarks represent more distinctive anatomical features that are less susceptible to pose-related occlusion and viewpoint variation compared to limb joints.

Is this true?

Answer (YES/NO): YES